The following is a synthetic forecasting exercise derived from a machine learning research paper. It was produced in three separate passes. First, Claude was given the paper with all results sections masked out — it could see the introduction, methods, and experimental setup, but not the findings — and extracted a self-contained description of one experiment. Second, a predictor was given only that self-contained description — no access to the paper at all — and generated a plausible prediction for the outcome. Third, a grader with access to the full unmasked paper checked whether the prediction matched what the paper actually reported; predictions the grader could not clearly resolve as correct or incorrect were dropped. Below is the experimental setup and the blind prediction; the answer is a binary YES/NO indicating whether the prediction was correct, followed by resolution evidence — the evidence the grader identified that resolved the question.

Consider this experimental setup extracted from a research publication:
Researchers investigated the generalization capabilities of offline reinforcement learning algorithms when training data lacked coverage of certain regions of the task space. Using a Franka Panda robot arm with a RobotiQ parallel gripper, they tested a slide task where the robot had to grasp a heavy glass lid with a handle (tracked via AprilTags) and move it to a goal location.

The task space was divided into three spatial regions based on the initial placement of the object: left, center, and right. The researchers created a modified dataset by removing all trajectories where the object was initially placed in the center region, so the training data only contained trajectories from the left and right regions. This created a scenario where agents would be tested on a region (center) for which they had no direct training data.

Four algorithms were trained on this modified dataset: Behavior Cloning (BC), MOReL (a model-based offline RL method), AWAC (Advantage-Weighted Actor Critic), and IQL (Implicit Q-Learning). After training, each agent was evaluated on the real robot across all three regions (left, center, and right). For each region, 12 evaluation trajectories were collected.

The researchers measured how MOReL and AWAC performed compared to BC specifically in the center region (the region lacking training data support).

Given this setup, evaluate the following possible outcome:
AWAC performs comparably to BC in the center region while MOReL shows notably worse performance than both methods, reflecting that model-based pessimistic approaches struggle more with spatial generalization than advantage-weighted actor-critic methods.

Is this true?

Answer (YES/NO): NO